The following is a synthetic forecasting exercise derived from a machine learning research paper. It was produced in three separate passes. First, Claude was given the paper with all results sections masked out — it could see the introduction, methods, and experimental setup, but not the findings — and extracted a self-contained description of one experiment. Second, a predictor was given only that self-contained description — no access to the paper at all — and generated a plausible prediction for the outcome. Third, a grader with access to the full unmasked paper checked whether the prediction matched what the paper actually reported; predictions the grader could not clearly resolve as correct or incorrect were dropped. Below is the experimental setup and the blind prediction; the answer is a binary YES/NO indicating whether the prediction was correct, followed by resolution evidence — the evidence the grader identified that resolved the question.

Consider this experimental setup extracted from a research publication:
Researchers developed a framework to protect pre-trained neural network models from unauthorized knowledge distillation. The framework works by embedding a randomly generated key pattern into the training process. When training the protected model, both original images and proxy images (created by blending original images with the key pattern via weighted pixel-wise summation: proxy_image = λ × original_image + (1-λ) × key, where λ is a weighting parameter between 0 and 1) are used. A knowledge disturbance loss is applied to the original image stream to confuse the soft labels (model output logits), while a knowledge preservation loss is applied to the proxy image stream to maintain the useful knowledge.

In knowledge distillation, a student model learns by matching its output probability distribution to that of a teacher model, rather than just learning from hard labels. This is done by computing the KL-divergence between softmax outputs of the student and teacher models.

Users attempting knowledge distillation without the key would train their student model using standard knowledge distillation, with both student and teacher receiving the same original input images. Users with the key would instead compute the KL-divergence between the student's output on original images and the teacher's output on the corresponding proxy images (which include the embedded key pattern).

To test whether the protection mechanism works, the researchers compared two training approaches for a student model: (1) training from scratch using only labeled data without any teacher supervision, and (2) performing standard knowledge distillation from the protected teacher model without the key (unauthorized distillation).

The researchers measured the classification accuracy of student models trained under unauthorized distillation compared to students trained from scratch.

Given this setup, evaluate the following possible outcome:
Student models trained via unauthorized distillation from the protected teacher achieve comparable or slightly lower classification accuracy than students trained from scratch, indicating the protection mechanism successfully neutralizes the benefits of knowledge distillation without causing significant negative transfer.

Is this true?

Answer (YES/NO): NO